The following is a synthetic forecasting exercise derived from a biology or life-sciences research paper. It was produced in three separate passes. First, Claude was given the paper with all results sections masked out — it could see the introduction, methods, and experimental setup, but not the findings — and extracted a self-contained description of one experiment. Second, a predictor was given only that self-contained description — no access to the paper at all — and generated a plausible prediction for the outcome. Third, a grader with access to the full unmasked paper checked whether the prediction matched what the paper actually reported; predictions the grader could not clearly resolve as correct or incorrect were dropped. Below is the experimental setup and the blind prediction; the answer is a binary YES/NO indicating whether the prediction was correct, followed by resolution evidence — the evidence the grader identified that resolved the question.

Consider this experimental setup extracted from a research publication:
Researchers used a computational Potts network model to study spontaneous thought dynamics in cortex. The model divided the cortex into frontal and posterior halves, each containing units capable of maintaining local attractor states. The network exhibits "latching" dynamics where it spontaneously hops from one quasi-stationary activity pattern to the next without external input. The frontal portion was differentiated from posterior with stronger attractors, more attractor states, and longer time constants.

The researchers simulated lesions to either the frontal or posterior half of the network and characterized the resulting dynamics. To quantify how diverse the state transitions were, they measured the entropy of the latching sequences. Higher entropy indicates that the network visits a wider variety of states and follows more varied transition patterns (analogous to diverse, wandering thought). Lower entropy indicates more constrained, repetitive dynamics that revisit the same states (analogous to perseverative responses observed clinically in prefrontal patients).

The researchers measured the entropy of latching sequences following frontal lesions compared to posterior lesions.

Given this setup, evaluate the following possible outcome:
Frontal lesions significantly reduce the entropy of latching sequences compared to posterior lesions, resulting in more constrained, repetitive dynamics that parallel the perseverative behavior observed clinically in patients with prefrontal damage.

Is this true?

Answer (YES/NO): YES